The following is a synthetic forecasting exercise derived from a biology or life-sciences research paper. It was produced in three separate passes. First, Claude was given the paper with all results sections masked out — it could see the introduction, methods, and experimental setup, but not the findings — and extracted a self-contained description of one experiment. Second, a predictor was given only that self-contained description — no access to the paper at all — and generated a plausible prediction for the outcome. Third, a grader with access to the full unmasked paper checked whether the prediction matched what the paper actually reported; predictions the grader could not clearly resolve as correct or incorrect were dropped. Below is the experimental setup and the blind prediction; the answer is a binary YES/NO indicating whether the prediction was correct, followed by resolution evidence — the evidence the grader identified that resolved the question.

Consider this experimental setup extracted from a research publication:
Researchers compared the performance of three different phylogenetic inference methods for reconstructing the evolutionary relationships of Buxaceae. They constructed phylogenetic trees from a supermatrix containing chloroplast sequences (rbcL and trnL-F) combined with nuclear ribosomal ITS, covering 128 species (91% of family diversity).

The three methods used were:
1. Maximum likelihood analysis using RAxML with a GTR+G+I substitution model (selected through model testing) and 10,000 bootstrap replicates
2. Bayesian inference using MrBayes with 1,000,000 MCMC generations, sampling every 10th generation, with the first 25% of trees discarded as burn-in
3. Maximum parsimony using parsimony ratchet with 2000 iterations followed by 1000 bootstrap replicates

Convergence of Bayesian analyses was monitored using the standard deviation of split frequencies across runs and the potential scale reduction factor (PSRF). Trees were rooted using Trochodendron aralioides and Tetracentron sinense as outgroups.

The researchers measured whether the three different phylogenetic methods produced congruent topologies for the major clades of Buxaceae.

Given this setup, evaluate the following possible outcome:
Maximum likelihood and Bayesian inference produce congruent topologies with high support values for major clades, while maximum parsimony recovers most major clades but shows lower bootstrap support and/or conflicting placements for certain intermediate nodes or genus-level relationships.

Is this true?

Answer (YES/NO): NO